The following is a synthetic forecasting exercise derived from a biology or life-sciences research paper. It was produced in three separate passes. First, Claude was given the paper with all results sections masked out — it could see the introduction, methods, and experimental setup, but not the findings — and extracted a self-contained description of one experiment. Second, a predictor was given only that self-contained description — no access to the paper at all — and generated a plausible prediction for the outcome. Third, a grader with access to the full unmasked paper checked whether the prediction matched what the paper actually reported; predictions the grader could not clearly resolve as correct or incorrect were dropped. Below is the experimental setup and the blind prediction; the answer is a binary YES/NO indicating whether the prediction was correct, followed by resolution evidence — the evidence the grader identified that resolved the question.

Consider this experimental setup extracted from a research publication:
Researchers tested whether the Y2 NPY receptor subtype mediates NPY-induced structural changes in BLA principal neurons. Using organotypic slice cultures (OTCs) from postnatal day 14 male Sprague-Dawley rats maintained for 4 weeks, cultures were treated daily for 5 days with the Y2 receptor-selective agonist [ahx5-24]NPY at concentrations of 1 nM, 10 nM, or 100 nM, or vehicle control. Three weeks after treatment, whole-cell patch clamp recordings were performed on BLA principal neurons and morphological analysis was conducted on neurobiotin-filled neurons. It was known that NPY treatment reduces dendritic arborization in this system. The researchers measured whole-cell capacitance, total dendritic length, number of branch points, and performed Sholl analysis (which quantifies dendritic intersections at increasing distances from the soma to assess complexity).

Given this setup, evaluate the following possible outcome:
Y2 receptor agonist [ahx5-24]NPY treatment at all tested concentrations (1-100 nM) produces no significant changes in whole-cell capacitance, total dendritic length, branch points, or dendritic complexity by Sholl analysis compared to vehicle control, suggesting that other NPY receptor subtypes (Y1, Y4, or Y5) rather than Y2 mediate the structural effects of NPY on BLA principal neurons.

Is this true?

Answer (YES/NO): NO